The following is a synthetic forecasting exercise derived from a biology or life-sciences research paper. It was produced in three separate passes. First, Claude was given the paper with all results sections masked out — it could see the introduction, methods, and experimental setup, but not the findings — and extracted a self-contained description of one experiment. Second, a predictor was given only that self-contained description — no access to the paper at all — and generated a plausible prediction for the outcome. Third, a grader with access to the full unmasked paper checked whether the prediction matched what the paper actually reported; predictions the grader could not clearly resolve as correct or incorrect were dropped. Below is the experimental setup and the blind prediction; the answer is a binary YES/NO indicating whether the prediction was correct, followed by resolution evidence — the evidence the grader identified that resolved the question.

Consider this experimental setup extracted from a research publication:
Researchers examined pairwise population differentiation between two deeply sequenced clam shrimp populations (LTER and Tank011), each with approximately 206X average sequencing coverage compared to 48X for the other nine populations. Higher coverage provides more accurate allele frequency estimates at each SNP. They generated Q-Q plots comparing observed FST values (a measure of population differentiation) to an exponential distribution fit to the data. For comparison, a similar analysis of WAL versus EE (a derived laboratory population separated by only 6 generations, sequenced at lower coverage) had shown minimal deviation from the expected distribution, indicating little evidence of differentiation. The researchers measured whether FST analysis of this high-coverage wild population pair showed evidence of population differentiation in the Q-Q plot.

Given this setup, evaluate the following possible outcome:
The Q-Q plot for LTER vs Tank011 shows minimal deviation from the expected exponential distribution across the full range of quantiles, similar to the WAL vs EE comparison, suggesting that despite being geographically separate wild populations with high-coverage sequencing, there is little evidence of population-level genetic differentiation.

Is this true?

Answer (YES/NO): NO